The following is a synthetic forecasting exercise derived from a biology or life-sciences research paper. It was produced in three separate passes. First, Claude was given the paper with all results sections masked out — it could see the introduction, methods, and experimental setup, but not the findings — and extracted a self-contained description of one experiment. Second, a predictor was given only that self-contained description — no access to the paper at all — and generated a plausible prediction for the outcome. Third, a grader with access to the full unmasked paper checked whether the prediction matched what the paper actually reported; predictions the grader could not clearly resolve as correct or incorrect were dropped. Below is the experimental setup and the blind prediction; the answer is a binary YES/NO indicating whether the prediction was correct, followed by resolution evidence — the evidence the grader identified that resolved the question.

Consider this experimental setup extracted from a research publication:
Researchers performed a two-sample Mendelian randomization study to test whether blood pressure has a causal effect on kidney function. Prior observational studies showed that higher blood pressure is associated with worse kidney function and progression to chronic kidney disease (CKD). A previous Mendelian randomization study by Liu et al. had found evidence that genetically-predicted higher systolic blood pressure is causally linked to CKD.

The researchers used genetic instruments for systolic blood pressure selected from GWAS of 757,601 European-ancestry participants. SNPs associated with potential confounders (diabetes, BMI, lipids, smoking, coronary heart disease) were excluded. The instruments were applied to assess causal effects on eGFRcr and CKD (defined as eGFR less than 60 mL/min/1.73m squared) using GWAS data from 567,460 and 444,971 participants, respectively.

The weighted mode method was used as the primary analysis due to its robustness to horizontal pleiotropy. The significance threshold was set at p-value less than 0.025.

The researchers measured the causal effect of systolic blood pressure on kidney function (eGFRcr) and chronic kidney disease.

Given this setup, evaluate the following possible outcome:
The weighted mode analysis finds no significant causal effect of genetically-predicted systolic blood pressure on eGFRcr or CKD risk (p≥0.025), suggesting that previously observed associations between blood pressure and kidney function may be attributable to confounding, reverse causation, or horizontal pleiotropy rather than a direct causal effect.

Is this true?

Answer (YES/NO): YES